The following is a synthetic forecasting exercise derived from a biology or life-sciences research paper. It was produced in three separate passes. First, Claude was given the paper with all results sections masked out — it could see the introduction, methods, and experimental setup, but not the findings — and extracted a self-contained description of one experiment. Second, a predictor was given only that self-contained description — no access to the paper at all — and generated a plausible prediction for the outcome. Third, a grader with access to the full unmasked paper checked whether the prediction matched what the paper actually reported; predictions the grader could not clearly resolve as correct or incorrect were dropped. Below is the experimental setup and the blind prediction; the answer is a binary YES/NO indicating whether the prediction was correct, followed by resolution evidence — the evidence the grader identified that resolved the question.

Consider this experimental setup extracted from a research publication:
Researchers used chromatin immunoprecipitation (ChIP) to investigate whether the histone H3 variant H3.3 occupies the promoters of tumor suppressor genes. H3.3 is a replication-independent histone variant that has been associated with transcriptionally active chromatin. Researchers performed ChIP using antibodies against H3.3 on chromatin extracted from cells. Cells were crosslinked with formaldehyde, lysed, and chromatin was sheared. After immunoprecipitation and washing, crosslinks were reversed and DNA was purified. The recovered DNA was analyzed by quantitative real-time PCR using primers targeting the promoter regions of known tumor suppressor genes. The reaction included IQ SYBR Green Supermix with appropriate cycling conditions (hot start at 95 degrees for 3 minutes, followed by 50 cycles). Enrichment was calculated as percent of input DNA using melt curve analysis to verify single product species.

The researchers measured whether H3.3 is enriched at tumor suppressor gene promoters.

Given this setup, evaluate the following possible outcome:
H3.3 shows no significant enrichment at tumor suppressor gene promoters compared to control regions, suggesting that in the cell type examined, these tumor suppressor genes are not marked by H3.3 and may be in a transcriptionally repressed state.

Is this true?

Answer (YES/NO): NO